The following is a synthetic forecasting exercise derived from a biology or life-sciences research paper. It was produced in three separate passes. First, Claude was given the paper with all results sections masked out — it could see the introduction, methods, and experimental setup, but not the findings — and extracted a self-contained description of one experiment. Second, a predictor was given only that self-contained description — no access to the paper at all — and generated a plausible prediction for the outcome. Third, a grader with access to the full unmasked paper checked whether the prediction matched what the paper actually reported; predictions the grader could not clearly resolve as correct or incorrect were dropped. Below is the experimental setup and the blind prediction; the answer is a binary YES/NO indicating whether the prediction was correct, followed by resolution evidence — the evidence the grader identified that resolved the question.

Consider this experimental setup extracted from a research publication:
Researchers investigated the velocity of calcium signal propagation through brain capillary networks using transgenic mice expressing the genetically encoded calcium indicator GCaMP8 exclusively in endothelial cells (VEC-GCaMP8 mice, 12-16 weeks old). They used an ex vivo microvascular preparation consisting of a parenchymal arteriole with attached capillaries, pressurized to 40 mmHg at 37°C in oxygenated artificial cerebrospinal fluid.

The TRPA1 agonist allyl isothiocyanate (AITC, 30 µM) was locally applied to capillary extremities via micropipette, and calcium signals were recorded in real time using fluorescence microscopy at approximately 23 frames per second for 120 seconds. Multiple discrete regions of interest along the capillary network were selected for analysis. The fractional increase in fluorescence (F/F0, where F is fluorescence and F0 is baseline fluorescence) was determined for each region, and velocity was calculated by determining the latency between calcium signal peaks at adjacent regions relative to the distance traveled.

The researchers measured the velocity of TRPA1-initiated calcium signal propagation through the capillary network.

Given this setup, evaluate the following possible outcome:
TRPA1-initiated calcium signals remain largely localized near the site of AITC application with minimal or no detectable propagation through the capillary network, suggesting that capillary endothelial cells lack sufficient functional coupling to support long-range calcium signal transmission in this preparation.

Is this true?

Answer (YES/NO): NO